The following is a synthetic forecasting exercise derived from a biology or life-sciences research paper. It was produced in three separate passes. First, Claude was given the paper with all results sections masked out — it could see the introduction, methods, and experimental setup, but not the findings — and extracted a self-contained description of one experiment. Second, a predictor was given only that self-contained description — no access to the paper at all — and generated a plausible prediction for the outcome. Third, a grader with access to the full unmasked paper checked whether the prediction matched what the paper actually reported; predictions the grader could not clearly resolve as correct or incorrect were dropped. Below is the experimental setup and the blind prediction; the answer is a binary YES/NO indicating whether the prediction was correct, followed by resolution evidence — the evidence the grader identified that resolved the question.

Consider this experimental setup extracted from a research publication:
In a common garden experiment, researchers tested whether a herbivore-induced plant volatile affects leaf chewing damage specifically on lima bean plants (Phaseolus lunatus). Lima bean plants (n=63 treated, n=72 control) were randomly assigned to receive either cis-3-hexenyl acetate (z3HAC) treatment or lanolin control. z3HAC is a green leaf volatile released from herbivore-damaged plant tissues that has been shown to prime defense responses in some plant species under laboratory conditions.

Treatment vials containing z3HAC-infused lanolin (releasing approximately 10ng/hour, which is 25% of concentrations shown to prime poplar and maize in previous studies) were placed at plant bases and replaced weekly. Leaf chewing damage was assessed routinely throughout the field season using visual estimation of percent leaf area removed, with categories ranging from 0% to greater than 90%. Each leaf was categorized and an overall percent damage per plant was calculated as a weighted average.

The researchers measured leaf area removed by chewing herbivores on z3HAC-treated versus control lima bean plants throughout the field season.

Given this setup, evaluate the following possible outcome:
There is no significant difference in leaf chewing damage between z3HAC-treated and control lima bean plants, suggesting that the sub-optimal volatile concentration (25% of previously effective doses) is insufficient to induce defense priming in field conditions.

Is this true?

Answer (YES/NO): NO